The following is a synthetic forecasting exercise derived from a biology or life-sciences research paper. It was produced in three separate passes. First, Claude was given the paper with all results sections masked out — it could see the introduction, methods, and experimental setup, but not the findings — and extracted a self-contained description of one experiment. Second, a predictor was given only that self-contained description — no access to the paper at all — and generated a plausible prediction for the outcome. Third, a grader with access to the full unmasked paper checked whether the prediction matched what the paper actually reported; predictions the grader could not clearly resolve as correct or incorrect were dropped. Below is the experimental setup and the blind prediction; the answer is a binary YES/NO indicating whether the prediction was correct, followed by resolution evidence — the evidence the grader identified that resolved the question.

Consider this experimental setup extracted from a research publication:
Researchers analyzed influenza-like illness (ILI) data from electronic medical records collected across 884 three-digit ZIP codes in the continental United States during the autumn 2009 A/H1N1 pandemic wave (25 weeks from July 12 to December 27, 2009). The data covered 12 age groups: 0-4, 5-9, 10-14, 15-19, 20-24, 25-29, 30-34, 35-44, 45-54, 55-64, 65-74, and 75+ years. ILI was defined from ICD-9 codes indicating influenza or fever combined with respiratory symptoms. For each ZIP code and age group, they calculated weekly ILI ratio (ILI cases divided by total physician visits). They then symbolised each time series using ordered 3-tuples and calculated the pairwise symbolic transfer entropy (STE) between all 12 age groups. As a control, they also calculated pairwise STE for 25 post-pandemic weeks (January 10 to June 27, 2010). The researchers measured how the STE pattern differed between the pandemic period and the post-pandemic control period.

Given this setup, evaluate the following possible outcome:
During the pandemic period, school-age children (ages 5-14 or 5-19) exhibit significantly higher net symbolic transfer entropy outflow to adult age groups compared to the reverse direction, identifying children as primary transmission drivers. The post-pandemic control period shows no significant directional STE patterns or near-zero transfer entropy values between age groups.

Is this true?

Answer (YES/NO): YES